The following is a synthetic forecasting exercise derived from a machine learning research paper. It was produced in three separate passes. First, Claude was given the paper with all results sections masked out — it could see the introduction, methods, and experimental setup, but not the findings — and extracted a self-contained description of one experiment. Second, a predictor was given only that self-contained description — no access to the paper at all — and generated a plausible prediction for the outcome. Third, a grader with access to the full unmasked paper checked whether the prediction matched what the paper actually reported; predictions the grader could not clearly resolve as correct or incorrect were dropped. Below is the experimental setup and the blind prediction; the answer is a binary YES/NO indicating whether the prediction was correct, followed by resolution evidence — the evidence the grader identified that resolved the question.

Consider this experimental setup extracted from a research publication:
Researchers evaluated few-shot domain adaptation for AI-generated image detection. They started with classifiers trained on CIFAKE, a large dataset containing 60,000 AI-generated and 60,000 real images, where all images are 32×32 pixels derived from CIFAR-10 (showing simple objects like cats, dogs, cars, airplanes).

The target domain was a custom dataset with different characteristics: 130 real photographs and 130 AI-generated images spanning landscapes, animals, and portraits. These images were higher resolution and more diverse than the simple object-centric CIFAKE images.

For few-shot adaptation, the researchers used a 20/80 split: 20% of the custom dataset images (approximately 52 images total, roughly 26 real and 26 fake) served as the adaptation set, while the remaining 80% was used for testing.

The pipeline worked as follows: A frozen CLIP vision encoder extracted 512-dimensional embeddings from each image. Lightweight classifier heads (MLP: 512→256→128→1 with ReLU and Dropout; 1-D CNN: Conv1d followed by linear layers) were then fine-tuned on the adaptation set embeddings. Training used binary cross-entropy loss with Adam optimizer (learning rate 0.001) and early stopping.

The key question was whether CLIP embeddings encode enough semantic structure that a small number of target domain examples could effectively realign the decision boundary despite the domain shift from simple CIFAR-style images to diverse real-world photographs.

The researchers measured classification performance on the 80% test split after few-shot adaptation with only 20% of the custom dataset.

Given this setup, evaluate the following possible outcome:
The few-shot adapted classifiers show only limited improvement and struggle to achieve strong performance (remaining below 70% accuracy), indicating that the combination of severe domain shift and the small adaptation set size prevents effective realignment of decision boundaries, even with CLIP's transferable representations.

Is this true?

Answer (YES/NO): NO